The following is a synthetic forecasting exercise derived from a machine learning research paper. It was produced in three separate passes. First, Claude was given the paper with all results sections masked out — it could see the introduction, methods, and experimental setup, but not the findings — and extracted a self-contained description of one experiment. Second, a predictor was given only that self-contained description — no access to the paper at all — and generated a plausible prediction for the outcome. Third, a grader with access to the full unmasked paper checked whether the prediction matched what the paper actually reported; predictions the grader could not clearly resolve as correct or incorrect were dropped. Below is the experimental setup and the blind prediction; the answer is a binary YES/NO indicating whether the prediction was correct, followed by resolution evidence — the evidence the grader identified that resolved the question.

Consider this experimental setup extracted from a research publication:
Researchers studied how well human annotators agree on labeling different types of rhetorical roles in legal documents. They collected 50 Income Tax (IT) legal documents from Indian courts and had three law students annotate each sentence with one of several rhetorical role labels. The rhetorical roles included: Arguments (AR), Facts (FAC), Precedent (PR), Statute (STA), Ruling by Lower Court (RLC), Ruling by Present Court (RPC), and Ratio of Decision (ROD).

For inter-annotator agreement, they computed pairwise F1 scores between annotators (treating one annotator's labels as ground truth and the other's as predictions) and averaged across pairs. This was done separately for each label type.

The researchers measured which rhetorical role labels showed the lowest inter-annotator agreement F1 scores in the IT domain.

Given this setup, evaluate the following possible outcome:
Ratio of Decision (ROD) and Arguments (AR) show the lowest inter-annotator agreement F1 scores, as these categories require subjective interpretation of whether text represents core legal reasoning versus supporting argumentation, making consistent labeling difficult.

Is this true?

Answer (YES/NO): NO